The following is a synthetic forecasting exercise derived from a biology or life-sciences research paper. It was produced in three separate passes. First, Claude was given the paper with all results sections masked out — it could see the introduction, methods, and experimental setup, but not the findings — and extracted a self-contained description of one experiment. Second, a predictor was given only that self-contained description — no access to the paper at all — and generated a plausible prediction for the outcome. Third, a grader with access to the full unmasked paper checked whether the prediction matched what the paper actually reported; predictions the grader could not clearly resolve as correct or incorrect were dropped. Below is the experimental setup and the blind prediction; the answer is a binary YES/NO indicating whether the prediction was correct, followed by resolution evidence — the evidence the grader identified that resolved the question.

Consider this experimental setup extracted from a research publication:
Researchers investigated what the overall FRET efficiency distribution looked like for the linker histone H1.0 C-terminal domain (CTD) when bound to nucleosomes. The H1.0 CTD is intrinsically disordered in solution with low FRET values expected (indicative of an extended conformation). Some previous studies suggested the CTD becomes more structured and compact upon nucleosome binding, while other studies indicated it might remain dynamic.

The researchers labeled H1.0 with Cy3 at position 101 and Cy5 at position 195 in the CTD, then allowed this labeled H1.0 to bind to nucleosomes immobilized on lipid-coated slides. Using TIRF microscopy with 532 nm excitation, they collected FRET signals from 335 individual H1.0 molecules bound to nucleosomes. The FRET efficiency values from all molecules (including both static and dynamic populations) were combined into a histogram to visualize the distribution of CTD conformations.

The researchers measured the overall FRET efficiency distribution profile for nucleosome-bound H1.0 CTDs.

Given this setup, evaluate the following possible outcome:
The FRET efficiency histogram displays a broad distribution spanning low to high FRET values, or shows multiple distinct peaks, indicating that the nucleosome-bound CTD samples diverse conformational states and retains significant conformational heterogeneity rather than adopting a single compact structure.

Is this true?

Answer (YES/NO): YES